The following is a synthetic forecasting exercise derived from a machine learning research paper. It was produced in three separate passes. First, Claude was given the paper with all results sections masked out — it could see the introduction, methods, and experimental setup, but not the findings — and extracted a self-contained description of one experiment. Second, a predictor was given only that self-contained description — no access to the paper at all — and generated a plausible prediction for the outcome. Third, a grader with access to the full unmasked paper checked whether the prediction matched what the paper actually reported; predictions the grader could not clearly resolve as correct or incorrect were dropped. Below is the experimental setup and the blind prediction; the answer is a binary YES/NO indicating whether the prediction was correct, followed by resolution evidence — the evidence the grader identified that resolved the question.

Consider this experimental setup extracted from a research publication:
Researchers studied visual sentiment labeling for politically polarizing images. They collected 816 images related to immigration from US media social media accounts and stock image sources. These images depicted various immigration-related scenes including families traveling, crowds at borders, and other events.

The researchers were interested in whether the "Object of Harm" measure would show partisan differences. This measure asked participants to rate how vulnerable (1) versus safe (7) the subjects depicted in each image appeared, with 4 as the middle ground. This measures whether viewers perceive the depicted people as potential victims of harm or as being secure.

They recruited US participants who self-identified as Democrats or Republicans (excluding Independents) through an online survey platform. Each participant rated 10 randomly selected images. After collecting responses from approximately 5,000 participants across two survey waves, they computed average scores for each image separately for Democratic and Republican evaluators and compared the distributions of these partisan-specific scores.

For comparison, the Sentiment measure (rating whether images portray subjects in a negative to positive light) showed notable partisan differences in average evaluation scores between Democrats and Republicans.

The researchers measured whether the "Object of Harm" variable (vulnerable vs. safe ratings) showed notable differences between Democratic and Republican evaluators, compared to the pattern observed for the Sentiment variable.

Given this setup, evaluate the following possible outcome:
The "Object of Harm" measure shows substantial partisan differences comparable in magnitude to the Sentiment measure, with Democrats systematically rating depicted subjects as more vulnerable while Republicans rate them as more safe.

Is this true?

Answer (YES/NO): NO